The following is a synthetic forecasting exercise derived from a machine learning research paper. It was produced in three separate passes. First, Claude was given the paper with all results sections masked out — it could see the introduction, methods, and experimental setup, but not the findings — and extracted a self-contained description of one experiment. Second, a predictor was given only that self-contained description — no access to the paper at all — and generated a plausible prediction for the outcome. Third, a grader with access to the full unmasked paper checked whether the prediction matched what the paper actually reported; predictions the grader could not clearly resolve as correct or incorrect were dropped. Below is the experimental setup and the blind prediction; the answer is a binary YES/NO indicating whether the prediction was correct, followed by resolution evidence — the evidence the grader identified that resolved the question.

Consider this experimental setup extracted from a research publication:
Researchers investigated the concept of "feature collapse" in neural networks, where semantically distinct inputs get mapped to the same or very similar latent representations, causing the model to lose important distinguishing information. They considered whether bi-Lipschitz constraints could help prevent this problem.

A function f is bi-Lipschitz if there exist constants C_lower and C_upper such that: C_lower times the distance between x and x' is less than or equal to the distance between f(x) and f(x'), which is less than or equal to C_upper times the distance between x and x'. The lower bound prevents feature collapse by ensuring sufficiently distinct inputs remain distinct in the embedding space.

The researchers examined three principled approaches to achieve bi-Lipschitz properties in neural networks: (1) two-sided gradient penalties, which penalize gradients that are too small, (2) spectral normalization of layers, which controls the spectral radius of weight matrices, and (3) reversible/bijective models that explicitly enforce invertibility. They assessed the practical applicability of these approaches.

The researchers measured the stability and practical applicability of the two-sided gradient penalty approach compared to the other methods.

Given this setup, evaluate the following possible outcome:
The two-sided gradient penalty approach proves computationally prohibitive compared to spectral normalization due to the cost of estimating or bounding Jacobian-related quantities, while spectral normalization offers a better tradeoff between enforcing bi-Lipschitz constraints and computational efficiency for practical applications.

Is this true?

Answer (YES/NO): NO